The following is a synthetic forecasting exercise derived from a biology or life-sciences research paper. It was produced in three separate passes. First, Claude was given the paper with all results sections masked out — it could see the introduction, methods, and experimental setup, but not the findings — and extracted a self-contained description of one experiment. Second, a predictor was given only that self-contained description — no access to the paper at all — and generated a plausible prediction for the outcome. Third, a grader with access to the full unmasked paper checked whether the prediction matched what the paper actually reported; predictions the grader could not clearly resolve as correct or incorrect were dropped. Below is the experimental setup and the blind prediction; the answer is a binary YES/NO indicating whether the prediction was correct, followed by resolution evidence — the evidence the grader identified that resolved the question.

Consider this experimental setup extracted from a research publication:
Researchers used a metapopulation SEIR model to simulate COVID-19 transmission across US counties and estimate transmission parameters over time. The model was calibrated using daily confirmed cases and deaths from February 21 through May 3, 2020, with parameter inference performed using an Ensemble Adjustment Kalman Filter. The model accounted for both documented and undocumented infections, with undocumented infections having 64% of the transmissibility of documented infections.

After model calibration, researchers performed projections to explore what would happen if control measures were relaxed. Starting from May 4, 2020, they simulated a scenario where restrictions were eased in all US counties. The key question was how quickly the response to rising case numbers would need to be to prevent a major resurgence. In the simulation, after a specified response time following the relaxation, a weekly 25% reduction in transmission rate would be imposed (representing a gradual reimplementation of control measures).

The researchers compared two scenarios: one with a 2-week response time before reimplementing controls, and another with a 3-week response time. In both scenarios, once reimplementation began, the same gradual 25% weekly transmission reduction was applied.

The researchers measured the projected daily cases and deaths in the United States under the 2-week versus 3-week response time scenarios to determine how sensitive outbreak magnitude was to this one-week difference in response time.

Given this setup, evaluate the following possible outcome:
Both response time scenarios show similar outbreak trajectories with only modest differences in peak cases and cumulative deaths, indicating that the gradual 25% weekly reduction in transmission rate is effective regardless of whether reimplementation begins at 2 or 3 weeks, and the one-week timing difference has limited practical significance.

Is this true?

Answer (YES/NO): NO